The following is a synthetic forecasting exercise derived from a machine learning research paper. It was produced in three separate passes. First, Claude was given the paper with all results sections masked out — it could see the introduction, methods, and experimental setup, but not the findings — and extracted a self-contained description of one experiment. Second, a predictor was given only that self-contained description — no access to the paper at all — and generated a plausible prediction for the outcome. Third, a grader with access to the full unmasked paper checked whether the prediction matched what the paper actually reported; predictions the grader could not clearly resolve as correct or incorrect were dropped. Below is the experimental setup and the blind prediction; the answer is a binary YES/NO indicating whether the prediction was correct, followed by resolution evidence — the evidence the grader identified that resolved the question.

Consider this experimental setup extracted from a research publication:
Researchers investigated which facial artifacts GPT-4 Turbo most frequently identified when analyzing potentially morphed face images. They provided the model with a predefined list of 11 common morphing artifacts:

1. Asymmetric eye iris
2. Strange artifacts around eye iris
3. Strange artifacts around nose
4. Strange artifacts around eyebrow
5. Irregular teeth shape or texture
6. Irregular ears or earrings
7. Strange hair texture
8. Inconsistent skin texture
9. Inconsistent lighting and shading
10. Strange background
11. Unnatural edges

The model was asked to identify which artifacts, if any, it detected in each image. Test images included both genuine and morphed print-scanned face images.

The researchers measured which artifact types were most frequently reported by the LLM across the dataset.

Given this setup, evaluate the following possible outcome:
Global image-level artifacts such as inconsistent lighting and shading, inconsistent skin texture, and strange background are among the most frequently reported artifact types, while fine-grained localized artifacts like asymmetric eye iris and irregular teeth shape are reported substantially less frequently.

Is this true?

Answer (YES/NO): NO